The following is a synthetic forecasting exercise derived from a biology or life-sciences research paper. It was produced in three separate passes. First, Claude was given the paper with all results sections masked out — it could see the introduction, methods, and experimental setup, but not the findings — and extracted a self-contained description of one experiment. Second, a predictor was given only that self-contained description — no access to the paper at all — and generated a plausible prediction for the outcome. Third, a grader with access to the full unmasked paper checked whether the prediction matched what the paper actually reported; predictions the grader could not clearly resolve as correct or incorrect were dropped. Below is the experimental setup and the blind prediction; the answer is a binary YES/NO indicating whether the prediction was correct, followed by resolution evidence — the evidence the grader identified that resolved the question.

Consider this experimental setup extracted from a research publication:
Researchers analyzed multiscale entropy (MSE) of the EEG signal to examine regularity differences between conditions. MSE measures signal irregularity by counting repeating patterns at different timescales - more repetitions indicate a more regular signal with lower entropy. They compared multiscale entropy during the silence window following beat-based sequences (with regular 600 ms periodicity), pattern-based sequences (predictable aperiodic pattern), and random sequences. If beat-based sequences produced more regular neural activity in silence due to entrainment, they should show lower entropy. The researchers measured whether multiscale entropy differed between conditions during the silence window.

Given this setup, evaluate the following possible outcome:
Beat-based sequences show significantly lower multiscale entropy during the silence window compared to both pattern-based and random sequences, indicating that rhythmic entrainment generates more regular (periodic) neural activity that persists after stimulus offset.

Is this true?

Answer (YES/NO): NO